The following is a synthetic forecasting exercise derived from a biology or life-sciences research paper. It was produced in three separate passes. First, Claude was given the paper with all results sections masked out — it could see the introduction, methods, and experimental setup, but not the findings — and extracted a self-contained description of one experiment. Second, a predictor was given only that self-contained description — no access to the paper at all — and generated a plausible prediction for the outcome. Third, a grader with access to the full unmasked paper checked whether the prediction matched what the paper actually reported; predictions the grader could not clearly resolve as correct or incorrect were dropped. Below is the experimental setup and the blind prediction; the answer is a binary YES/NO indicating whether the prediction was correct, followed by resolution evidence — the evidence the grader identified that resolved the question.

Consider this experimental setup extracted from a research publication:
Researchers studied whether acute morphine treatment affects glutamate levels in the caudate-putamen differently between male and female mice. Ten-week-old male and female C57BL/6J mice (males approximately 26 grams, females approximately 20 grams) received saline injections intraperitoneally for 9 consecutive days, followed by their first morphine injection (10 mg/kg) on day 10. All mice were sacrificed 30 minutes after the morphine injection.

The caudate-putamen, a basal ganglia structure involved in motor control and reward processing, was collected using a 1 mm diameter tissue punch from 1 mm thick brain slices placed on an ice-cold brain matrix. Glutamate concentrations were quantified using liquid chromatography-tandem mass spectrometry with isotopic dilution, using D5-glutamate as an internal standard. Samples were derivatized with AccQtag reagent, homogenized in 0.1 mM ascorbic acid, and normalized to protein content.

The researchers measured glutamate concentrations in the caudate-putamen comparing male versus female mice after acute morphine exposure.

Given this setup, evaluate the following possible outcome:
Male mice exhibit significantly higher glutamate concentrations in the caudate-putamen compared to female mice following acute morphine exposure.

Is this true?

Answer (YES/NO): YES